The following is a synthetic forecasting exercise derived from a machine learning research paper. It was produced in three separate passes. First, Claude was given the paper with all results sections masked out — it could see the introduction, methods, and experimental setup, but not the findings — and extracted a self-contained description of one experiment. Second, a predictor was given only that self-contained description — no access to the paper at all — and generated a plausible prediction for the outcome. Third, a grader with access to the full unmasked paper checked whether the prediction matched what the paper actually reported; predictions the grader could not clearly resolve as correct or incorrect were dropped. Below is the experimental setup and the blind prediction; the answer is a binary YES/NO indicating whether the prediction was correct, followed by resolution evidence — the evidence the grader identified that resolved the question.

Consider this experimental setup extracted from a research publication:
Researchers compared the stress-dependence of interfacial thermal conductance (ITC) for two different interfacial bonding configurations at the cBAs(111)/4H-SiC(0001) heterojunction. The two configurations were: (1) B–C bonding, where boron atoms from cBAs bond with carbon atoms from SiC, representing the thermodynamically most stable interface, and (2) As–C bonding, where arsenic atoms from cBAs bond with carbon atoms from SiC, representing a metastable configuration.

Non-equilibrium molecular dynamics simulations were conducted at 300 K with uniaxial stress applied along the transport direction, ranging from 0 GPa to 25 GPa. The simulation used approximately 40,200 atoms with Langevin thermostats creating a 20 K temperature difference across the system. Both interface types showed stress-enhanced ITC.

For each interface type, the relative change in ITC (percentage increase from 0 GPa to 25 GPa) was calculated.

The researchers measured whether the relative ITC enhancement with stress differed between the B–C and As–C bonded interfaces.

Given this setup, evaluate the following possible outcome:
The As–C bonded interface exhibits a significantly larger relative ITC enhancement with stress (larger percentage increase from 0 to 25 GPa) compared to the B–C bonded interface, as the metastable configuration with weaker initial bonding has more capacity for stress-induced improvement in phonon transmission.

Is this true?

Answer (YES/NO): YES